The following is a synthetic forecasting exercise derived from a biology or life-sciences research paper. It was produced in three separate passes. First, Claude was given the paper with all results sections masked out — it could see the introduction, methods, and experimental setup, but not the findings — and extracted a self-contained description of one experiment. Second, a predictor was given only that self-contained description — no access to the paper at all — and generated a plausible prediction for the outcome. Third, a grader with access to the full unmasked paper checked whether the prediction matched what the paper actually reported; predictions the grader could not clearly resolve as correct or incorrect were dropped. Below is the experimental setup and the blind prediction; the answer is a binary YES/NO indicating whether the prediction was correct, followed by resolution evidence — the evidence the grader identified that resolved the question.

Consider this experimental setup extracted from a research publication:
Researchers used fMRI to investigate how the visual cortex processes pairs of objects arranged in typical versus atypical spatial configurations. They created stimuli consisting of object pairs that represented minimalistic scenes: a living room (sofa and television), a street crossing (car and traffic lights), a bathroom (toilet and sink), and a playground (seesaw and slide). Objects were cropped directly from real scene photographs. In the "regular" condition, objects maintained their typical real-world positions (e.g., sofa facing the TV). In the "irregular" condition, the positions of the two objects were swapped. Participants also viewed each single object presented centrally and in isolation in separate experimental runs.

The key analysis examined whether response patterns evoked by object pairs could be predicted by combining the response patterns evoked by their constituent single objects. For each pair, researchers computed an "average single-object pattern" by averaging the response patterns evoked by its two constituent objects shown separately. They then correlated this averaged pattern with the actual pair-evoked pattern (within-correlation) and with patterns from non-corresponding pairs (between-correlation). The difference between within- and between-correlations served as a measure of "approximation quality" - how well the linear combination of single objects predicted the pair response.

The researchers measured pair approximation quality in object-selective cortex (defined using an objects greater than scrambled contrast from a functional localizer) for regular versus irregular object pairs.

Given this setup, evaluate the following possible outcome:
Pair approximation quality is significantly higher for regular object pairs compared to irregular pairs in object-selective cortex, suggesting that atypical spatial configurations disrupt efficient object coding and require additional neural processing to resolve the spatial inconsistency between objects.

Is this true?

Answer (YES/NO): NO